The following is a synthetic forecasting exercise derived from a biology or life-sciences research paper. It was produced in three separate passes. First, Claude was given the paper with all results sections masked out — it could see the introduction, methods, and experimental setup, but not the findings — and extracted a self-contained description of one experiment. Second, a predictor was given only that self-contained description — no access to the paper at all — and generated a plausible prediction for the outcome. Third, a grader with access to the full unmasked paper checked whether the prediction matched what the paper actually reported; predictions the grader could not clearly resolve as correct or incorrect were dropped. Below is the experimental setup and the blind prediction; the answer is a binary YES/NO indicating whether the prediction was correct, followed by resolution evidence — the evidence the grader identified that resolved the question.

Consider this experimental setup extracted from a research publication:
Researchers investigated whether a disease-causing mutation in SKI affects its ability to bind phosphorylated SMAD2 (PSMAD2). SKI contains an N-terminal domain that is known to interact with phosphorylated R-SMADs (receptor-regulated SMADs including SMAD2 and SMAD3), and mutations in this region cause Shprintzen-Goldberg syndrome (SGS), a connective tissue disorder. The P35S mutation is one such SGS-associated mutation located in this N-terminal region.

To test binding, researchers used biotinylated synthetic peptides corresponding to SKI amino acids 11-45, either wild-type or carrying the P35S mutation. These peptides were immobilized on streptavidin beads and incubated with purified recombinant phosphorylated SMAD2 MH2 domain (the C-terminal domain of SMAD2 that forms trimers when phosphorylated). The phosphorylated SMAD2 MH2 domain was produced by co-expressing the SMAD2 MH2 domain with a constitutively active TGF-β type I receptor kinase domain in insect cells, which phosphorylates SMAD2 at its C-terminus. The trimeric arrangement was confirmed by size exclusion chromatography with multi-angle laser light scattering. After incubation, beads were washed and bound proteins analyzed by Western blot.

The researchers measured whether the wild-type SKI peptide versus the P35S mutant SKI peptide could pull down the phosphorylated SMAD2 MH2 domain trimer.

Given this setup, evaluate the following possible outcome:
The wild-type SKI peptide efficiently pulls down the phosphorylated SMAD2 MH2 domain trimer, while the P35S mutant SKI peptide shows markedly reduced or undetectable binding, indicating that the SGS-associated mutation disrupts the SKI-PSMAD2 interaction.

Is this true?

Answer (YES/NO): YES